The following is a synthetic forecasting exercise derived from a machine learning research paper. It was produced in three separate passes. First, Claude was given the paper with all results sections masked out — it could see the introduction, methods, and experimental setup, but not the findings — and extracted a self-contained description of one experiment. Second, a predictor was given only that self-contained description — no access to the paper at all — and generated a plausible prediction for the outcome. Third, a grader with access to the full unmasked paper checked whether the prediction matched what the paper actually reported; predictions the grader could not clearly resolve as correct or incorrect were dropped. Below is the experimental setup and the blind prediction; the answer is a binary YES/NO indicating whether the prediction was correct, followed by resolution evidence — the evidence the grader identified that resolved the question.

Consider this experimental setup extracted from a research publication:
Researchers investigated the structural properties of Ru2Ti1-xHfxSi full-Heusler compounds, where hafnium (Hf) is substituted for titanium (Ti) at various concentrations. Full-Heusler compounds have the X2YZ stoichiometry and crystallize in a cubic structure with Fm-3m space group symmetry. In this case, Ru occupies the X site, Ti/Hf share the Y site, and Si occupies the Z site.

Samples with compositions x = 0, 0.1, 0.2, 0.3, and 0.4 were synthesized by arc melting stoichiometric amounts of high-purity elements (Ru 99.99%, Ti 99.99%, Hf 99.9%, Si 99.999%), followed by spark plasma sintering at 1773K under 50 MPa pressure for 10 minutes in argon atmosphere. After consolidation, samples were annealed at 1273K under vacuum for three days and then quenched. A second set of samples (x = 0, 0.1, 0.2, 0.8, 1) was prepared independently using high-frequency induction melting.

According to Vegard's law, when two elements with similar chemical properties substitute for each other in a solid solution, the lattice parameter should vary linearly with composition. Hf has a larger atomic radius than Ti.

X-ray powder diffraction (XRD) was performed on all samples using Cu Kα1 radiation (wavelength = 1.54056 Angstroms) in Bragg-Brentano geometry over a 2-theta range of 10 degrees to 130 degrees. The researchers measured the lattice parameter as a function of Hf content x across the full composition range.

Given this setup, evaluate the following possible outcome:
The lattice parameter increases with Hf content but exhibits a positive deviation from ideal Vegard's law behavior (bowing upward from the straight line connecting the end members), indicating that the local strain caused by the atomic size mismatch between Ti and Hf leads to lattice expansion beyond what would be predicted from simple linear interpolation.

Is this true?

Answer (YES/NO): NO